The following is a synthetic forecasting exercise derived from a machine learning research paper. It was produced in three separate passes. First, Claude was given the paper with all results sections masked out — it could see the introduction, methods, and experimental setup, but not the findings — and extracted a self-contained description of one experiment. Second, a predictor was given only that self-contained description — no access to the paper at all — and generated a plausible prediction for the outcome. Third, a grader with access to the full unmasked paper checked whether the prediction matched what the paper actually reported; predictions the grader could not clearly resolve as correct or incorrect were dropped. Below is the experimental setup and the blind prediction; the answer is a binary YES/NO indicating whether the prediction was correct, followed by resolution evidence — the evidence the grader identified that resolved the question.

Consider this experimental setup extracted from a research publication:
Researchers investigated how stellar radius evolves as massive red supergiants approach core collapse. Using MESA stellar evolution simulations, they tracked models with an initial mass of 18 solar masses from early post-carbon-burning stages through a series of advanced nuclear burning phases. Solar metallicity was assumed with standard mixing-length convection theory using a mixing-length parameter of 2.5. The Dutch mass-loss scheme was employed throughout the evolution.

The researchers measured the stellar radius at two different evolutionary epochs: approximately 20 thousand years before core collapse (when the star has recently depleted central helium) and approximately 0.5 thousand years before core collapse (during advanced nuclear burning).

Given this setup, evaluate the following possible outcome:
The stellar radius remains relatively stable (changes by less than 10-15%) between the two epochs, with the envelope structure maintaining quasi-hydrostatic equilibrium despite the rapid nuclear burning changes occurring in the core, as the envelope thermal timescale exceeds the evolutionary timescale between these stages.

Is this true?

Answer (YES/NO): NO